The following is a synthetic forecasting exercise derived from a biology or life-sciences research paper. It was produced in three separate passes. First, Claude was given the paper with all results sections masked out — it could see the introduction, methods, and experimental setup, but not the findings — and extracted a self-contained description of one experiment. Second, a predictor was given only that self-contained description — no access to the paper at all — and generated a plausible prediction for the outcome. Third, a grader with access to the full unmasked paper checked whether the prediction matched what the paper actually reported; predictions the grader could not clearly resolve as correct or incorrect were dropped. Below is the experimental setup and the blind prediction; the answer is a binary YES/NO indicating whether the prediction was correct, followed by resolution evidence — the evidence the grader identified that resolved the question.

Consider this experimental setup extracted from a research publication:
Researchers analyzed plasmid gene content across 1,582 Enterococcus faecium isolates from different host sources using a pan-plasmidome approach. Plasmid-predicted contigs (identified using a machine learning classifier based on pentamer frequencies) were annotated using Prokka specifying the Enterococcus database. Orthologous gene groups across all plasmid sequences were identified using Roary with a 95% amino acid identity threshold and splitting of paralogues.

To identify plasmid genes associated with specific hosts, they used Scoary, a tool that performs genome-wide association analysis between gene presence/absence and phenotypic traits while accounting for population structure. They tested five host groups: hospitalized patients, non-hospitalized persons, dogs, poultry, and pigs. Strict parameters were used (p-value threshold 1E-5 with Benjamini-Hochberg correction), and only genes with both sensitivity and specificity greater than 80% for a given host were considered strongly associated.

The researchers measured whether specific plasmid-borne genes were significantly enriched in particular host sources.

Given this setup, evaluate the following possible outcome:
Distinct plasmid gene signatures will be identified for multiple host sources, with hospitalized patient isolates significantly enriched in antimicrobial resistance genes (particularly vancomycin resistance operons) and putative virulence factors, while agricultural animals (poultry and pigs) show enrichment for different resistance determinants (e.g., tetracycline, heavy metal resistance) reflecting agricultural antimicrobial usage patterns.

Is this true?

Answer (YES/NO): NO